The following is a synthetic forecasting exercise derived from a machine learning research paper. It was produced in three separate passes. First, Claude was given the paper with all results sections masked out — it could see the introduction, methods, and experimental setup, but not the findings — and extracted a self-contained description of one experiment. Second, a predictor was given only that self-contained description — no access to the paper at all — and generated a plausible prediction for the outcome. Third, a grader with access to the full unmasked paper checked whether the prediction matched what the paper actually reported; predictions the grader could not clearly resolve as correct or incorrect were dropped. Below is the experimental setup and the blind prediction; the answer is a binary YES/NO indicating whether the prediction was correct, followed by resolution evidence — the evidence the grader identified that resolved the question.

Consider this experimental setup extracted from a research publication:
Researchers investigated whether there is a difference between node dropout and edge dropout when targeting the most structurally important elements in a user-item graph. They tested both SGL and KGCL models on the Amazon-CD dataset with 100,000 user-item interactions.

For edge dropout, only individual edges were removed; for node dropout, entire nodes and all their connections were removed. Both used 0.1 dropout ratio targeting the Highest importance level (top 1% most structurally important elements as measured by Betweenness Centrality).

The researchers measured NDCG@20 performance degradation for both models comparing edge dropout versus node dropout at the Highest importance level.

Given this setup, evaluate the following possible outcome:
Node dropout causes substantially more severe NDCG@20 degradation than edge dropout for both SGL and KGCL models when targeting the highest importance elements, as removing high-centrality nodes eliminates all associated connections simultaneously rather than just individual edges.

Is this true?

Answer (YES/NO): NO